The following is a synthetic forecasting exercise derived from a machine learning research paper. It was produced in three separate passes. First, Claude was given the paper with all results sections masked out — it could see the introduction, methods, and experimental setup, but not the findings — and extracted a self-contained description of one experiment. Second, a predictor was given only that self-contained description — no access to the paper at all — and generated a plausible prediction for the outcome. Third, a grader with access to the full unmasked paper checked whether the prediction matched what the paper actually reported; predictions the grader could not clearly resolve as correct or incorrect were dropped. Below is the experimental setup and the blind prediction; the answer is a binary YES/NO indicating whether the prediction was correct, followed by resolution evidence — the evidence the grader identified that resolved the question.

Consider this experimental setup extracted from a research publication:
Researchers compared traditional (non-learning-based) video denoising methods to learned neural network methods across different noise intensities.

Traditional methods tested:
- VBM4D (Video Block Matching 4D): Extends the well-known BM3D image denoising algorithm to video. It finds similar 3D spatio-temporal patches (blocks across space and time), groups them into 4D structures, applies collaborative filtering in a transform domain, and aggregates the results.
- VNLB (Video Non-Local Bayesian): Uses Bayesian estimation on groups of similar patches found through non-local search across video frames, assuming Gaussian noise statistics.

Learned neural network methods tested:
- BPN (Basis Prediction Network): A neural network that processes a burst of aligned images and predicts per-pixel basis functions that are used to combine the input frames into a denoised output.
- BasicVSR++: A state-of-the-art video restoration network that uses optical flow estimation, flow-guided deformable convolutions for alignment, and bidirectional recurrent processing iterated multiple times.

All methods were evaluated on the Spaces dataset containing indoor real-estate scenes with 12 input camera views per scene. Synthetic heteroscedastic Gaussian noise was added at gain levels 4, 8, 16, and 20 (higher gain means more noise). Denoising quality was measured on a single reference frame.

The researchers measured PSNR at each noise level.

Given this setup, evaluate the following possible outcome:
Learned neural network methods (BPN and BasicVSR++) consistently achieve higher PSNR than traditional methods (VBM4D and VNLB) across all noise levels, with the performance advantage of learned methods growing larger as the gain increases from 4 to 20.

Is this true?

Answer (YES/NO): YES